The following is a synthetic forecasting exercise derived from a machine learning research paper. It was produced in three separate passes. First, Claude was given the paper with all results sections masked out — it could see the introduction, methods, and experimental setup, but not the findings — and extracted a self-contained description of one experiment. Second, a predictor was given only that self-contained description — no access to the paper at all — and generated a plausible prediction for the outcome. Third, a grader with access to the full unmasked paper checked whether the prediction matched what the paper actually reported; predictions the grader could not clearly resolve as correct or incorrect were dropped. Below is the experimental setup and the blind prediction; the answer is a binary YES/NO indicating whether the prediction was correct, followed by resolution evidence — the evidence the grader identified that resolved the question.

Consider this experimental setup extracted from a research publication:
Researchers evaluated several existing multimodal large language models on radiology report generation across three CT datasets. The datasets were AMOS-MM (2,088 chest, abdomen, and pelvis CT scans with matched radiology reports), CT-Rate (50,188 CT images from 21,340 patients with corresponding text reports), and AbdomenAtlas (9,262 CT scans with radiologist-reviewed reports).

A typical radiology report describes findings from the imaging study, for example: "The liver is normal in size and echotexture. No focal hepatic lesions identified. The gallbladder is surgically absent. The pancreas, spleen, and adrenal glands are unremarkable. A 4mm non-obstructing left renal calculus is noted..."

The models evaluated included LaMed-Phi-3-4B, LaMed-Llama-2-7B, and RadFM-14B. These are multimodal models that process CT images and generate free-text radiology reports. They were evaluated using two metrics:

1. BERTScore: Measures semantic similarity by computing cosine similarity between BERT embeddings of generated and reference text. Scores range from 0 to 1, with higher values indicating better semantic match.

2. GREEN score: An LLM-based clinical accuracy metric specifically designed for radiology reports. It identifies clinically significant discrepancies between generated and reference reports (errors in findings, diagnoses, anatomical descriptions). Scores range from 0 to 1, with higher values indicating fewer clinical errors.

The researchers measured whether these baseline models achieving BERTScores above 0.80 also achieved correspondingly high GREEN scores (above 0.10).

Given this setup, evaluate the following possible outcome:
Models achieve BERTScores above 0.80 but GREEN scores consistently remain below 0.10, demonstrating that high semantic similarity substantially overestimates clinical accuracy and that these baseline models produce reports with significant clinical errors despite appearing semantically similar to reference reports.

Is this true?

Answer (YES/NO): YES